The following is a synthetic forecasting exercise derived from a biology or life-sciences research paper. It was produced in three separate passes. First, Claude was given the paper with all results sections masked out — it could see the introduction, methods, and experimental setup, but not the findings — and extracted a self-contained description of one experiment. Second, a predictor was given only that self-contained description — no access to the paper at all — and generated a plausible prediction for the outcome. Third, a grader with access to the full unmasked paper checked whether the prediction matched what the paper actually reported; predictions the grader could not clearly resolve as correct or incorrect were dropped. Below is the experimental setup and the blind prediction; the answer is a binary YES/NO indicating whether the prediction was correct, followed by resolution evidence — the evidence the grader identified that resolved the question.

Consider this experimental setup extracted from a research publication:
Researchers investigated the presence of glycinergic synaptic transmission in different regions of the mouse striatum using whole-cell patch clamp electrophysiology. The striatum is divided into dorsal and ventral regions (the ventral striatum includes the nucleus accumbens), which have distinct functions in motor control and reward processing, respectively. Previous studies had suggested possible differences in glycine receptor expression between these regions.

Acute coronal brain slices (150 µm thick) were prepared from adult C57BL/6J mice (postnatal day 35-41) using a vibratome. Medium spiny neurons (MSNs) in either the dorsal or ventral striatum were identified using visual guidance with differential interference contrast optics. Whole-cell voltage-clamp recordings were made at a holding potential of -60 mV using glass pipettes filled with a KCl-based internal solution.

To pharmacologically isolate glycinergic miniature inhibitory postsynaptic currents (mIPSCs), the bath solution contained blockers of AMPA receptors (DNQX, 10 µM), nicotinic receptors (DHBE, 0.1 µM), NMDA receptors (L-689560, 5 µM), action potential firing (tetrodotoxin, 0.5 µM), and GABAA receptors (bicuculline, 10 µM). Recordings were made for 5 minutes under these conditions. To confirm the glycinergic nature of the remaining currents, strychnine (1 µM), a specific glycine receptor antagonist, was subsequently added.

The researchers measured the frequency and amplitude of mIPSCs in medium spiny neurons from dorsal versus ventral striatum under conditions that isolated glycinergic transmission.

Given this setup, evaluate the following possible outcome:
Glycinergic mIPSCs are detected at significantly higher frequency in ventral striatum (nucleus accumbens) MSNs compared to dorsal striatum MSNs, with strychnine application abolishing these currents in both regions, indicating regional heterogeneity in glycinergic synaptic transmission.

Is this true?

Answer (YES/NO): NO